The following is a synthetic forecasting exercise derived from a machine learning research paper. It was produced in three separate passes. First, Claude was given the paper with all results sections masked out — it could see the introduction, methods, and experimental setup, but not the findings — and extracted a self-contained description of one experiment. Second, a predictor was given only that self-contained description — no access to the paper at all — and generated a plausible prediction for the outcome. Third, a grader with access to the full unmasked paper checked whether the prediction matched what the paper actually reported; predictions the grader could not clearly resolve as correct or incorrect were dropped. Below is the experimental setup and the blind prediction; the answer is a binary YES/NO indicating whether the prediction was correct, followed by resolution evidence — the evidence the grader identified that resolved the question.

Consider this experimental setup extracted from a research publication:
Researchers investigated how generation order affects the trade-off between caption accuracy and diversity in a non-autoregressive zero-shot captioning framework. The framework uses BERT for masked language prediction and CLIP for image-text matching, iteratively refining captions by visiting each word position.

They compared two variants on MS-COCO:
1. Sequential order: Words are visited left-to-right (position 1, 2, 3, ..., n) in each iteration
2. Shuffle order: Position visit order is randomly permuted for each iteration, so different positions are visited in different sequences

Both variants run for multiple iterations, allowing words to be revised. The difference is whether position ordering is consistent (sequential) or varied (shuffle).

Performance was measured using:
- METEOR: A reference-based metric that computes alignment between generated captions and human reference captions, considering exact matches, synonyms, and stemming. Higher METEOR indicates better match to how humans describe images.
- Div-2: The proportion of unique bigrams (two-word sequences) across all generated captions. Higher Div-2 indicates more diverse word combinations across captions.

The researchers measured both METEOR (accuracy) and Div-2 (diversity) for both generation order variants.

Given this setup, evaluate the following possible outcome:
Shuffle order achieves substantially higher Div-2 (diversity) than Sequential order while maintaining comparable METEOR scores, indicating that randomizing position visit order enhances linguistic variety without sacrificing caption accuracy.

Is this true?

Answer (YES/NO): NO